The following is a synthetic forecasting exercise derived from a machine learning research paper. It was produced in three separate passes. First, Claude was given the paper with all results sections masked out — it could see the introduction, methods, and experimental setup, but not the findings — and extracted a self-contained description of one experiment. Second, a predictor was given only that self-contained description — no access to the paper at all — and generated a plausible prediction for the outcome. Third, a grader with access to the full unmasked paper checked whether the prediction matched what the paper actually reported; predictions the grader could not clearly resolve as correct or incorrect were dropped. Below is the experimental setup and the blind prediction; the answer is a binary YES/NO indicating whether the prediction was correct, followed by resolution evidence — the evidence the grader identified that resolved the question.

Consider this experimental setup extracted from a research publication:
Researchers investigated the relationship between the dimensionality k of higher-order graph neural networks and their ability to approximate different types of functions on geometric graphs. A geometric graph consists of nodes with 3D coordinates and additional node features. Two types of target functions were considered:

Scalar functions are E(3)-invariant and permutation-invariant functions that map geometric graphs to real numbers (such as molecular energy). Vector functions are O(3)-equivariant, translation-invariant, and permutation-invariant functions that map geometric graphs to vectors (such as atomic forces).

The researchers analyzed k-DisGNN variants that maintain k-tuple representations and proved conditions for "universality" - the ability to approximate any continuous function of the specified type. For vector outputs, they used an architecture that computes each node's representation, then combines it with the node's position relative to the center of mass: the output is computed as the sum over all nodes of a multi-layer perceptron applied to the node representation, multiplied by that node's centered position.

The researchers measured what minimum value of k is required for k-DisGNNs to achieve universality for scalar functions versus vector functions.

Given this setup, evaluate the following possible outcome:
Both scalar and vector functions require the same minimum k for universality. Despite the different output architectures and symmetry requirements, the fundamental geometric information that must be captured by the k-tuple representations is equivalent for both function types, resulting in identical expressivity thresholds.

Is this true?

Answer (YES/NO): NO